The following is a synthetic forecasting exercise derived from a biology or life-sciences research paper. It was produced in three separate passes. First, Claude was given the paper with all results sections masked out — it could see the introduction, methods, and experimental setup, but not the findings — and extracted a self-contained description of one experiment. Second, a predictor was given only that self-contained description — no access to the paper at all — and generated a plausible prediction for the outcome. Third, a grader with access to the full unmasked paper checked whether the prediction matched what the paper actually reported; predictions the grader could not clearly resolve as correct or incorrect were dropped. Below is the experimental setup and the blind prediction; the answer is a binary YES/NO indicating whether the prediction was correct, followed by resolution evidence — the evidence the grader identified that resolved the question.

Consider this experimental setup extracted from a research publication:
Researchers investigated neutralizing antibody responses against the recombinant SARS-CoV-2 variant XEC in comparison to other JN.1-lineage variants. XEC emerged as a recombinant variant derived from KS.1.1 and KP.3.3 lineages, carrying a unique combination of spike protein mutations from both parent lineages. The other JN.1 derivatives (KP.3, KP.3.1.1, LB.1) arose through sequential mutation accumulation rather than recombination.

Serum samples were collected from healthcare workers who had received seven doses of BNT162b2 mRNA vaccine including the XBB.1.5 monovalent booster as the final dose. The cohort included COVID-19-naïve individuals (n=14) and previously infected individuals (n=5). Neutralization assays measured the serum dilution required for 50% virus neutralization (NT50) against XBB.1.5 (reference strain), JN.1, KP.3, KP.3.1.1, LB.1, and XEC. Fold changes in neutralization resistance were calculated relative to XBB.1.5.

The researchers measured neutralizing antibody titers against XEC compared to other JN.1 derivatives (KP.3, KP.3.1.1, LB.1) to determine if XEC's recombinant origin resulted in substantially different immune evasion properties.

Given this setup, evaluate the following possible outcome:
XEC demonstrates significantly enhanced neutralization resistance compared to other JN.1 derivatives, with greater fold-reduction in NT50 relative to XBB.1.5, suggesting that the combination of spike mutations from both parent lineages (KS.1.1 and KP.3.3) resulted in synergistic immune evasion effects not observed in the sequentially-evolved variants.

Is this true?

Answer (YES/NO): NO